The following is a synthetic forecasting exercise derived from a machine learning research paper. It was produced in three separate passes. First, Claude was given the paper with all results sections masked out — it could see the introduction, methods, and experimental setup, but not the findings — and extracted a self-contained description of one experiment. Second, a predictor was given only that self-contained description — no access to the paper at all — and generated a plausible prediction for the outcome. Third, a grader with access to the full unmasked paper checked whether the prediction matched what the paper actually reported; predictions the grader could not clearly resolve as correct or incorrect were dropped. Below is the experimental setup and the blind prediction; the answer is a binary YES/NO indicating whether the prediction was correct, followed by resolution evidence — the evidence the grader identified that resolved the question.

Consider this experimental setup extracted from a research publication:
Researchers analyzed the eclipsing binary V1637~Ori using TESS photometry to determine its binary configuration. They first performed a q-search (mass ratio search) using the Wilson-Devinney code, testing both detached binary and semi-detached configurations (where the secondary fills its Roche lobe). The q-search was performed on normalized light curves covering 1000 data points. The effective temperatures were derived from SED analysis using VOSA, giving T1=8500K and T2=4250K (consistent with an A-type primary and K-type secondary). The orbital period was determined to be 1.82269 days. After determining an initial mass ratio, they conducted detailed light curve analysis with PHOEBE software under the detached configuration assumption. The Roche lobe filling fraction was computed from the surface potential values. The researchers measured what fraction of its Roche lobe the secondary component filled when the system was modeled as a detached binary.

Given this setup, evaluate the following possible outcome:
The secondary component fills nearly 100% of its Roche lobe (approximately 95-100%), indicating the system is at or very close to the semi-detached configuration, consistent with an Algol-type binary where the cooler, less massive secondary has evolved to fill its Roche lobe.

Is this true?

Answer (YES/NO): YES